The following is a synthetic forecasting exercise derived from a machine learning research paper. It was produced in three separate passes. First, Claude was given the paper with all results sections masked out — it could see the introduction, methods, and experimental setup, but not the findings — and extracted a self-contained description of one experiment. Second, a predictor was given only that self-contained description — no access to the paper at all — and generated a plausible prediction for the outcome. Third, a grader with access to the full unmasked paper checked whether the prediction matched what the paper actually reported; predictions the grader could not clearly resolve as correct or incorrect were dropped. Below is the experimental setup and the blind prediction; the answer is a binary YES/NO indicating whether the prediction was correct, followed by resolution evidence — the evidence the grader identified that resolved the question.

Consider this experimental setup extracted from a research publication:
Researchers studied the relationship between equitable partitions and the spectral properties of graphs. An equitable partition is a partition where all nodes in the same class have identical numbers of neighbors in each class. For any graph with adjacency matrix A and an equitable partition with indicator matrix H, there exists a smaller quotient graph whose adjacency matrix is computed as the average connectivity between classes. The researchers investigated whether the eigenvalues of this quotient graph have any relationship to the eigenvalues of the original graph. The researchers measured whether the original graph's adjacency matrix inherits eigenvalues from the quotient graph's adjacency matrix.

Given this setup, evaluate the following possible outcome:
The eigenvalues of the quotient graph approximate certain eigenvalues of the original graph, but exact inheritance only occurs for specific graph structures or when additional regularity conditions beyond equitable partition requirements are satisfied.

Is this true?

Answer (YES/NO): NO